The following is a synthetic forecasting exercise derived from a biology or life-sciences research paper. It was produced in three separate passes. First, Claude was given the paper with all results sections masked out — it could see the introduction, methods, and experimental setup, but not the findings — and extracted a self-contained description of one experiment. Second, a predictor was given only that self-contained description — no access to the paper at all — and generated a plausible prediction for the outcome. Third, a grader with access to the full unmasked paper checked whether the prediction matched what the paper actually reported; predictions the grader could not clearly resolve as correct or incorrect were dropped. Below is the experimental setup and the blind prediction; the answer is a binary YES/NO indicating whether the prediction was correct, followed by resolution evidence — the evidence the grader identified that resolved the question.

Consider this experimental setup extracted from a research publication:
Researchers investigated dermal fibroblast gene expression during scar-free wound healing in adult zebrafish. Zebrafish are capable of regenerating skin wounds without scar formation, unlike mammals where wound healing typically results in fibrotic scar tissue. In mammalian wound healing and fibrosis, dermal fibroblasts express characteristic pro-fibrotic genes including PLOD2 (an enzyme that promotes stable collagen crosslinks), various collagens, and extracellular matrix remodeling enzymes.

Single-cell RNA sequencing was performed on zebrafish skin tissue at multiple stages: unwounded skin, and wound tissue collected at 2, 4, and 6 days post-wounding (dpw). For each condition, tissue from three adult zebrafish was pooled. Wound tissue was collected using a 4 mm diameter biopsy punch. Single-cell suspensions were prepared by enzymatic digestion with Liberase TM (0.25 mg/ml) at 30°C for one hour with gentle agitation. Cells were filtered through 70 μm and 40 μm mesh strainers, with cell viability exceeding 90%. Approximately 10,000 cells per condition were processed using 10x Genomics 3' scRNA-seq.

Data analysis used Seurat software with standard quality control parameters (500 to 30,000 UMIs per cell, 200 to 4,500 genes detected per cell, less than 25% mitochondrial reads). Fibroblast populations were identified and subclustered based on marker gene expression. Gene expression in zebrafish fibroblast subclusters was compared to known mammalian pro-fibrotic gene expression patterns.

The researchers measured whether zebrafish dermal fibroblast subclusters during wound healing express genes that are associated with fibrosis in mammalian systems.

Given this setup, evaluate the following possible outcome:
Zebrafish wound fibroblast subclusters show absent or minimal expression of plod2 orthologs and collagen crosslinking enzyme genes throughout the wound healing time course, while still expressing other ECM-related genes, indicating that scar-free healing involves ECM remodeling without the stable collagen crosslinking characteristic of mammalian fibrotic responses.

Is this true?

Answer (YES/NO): NO